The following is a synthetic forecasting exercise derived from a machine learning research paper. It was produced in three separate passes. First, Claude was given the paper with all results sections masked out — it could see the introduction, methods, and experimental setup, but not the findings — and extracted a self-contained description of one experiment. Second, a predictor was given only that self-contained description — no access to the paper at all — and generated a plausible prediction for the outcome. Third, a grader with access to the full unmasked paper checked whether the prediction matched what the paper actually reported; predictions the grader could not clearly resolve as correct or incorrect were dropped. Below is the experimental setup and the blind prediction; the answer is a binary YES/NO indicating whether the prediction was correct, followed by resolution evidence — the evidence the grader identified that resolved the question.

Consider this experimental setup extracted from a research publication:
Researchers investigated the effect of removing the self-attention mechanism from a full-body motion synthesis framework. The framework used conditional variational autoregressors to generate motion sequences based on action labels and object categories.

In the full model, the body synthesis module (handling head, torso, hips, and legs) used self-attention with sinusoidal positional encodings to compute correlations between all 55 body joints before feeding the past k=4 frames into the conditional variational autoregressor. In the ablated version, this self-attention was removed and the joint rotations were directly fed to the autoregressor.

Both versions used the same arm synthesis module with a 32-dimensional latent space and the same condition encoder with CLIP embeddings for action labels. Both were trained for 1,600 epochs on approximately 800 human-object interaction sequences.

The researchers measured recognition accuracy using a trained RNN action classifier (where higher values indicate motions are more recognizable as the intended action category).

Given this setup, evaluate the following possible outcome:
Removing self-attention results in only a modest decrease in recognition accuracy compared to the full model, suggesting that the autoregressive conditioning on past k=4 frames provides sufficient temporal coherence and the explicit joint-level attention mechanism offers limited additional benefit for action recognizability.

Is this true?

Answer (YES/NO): YES